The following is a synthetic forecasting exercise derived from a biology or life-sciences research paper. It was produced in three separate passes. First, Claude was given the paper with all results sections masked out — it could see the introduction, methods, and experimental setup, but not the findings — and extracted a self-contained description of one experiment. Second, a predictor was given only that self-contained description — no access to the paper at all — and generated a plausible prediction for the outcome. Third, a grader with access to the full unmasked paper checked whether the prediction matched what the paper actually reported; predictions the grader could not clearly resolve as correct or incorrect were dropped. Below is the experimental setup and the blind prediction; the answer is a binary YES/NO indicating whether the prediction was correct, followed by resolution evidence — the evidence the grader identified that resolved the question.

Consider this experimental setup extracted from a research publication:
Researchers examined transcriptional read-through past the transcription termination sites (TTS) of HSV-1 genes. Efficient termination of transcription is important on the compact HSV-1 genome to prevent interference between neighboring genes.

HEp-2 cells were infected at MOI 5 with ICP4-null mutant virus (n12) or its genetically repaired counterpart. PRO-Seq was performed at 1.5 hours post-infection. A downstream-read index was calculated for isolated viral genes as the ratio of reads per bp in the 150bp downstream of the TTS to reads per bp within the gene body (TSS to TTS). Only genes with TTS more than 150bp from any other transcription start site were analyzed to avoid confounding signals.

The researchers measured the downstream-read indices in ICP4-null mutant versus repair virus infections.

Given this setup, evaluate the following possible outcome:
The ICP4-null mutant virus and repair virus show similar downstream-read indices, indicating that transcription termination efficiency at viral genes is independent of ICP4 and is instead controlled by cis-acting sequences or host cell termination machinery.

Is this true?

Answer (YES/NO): NO